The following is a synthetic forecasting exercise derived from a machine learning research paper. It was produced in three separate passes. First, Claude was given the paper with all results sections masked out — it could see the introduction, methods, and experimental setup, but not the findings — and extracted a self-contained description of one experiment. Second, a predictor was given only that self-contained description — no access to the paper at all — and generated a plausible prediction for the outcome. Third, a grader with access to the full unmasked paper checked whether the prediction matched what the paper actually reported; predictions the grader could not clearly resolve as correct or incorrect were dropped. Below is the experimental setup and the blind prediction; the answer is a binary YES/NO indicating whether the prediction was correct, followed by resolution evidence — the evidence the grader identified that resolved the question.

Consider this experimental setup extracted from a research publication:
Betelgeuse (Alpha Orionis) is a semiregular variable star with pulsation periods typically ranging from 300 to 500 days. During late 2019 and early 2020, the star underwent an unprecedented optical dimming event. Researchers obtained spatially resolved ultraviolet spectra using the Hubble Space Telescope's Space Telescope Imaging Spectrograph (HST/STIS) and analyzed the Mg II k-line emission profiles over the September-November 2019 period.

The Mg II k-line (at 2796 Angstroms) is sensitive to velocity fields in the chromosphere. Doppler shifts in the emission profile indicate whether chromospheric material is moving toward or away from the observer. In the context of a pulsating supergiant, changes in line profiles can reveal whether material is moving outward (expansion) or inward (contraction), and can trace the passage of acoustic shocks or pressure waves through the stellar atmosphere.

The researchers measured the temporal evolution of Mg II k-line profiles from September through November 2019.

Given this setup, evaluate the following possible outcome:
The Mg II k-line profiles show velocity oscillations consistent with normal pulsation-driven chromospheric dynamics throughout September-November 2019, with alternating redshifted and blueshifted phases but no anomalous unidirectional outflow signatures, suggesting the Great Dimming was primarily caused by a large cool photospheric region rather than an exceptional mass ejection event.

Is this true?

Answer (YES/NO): NO